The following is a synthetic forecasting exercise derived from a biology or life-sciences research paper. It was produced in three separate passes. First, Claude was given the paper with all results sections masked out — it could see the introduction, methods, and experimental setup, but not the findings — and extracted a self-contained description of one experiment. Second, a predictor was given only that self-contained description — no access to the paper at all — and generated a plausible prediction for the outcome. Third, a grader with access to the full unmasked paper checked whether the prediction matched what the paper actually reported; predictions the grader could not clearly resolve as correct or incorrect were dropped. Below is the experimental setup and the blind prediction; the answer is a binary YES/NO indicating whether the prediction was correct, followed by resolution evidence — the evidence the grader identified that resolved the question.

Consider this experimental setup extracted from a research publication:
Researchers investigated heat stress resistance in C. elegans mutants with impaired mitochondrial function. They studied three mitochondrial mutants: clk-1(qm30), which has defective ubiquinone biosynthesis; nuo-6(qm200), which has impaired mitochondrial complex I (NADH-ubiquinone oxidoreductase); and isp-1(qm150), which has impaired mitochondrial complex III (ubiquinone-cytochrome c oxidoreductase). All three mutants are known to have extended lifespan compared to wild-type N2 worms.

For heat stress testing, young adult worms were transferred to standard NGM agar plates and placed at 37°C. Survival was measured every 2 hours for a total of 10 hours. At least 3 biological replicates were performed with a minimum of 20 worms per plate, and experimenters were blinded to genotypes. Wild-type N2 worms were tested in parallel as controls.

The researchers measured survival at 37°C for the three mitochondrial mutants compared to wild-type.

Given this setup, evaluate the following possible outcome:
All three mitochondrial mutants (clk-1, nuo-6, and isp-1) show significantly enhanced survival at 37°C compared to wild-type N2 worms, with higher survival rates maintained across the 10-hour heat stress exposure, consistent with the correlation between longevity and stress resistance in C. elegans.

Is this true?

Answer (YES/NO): YES